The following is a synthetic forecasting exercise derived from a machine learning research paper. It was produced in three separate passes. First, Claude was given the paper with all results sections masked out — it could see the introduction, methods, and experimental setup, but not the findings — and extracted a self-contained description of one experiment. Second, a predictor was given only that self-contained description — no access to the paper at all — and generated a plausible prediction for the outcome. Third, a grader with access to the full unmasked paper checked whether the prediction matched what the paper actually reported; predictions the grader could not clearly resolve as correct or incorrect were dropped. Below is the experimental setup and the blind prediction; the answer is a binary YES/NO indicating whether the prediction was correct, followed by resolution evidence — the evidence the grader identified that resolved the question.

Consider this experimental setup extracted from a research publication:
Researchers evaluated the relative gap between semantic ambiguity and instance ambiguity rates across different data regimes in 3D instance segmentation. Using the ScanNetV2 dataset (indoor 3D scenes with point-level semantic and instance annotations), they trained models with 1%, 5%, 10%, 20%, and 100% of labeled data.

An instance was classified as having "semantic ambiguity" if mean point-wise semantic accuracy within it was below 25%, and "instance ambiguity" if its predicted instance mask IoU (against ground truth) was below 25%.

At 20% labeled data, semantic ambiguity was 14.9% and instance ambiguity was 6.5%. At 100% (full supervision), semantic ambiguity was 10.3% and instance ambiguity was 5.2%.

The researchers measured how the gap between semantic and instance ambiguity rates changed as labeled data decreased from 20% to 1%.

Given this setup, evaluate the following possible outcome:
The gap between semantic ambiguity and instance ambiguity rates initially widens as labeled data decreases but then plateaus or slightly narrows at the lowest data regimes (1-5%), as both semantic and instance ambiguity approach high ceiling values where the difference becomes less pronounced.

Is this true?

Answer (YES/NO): NO